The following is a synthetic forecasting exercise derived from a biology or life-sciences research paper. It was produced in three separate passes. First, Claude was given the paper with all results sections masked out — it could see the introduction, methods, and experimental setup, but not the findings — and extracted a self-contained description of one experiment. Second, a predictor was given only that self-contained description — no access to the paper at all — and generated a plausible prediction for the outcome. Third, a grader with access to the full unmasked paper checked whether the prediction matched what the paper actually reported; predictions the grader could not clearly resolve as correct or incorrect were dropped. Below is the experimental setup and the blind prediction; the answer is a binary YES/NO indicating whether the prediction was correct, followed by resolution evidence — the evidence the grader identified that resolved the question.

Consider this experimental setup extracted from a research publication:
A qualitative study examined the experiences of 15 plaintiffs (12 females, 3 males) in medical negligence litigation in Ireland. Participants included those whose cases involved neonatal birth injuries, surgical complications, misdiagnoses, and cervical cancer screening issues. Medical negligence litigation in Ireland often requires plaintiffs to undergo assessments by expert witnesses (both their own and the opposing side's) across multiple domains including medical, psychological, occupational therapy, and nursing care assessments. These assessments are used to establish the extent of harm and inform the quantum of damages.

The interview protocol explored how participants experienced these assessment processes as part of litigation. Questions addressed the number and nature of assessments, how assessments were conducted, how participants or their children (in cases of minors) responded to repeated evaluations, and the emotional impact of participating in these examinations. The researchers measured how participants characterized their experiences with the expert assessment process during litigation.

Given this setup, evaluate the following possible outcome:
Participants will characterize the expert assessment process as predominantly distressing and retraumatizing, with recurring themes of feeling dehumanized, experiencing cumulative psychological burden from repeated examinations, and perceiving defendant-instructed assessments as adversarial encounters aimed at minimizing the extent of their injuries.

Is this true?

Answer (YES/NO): YES